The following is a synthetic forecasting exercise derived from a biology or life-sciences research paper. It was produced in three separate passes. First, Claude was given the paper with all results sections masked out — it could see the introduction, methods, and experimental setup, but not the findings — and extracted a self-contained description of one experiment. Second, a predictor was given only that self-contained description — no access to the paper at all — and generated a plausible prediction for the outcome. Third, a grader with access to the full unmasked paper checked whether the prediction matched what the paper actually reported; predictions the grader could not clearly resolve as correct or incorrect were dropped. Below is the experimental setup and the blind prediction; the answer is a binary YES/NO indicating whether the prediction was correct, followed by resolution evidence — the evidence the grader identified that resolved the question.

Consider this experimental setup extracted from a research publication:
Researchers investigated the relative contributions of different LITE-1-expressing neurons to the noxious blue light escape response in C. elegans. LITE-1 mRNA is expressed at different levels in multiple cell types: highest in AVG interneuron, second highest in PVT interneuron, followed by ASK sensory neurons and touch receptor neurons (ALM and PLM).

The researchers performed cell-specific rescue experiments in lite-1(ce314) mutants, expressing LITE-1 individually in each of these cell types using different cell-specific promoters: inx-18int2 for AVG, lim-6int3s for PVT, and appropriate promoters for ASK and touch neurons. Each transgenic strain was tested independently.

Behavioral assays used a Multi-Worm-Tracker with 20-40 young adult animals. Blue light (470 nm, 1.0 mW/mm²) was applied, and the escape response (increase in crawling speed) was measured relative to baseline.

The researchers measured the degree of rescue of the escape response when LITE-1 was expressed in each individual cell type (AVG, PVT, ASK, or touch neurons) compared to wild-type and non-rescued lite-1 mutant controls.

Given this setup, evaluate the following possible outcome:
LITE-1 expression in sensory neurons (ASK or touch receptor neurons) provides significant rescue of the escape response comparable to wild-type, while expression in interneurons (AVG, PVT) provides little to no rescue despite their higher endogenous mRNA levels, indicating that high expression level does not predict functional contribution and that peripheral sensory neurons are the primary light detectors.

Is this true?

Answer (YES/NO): NO